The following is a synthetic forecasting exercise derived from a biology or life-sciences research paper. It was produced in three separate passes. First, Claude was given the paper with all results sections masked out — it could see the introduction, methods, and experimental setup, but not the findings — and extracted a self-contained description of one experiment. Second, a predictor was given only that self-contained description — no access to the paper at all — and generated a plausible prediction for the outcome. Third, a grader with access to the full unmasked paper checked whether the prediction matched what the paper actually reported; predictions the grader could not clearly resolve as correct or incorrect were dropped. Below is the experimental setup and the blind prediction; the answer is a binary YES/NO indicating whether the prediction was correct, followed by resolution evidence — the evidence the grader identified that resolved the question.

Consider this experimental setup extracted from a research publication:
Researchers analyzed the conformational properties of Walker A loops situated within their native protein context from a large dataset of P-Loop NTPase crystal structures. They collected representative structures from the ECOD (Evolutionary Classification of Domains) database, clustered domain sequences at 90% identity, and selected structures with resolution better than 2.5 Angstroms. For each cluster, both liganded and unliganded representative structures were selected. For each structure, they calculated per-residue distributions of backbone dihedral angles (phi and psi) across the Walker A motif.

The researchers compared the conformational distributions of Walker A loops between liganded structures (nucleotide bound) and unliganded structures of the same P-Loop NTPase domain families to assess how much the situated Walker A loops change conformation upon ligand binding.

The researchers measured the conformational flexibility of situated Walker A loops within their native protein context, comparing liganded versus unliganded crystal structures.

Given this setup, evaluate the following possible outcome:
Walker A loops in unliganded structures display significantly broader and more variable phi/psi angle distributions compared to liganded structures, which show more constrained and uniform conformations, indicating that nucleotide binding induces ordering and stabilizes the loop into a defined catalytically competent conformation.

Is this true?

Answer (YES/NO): NO